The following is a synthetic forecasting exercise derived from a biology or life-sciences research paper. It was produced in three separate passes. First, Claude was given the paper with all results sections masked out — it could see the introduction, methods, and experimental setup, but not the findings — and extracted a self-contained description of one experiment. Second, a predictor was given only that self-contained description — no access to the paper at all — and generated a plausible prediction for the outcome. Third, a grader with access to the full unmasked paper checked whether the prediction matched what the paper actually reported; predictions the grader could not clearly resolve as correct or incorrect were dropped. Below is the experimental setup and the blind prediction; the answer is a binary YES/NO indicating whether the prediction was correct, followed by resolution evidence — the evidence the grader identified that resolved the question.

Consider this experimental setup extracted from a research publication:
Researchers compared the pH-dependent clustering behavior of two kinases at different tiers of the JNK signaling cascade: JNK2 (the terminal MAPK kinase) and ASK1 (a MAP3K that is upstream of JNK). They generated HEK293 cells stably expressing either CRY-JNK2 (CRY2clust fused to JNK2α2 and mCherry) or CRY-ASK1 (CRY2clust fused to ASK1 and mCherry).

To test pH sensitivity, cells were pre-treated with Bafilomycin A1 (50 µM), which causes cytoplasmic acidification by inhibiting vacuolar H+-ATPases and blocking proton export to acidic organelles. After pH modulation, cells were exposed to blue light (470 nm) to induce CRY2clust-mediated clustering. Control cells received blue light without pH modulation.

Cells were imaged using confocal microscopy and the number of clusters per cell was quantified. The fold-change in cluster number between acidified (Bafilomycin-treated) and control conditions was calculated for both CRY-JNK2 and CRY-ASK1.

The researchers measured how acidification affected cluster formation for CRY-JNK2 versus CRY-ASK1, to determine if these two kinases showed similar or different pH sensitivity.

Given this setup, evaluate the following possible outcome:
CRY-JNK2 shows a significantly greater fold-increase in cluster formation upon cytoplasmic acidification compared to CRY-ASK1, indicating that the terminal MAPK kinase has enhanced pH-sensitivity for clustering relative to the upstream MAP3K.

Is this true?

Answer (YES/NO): NO